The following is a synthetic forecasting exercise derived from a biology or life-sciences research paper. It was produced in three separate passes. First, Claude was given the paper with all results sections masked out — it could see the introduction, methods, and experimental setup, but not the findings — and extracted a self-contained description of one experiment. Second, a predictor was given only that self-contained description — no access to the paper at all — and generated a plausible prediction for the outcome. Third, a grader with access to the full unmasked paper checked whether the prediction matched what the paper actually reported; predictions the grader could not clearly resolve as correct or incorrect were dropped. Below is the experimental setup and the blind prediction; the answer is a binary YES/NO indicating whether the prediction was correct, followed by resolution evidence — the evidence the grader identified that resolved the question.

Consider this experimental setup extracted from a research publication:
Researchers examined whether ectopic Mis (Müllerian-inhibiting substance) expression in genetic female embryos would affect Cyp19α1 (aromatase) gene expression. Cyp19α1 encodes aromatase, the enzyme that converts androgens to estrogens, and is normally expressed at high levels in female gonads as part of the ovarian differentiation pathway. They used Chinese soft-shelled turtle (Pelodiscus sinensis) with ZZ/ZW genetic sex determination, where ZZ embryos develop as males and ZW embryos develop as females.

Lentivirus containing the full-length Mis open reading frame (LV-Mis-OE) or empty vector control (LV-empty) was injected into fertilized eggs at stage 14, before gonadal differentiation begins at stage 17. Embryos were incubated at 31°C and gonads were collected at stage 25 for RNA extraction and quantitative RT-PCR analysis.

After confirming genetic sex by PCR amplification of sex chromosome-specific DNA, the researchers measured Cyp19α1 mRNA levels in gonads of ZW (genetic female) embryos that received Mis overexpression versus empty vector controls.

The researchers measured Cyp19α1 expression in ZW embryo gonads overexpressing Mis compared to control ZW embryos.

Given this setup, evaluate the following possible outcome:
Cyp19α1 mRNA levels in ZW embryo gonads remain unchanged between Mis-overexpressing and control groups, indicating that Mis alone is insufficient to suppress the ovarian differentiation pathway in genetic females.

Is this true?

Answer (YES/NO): NO